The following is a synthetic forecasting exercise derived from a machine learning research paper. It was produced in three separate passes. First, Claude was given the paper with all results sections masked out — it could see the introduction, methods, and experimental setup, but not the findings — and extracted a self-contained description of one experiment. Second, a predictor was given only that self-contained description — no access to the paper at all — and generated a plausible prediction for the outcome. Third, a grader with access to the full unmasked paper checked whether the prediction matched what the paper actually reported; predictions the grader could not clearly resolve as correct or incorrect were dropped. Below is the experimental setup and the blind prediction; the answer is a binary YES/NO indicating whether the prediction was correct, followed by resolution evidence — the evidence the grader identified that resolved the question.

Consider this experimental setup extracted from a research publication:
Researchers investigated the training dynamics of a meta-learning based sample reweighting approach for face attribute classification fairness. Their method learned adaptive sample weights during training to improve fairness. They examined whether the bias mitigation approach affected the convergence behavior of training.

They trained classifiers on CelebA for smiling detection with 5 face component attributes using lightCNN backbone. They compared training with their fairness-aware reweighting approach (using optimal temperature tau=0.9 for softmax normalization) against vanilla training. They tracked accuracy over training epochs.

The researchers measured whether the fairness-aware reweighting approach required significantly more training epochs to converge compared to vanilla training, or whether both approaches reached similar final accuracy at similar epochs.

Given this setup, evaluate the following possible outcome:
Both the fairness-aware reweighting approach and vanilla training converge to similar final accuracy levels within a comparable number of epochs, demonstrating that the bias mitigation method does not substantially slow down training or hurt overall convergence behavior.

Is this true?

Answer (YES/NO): NO